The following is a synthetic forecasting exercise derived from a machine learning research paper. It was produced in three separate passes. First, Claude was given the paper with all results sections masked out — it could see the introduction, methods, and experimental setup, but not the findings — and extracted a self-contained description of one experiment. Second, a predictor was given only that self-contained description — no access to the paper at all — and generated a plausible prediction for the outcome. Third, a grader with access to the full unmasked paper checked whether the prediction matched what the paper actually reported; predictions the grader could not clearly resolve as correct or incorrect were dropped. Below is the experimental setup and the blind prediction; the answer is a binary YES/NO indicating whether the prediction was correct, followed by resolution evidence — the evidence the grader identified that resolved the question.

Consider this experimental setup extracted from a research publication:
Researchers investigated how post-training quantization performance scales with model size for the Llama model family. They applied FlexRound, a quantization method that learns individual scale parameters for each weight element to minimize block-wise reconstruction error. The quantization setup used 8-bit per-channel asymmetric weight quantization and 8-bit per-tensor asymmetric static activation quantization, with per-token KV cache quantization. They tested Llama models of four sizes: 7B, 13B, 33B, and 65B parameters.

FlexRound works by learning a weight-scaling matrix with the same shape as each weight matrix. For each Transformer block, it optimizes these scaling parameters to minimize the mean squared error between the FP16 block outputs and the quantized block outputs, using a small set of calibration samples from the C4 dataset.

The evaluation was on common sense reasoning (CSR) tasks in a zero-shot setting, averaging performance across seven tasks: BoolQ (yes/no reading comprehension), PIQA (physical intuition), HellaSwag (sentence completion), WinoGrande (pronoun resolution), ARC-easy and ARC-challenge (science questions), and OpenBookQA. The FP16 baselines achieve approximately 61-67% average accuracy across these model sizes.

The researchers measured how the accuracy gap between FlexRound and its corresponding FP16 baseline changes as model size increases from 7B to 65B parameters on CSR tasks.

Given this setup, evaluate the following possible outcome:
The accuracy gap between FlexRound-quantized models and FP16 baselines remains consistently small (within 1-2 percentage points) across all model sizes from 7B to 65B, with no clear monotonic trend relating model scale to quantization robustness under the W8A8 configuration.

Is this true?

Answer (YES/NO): NO